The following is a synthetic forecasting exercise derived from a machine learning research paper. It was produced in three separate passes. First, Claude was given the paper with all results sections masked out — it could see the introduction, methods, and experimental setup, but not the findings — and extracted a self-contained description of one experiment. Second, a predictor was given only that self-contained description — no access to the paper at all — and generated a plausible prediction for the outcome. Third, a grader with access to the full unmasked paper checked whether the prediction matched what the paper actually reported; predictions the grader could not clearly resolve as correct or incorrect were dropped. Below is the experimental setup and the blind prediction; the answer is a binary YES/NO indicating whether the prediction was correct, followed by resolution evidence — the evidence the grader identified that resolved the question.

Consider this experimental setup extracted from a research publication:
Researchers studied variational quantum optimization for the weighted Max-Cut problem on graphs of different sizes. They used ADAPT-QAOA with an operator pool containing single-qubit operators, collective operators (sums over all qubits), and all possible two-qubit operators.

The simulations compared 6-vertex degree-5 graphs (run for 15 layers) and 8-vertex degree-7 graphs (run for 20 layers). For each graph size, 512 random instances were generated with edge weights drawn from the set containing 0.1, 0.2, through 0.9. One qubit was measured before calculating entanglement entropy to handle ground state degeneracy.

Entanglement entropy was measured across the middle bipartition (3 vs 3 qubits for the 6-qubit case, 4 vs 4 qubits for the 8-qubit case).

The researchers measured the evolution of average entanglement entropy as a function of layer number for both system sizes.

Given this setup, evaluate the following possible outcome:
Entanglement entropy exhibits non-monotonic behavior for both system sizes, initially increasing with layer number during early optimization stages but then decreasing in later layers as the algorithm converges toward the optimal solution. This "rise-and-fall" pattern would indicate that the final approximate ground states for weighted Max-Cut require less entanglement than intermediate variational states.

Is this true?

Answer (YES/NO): YES